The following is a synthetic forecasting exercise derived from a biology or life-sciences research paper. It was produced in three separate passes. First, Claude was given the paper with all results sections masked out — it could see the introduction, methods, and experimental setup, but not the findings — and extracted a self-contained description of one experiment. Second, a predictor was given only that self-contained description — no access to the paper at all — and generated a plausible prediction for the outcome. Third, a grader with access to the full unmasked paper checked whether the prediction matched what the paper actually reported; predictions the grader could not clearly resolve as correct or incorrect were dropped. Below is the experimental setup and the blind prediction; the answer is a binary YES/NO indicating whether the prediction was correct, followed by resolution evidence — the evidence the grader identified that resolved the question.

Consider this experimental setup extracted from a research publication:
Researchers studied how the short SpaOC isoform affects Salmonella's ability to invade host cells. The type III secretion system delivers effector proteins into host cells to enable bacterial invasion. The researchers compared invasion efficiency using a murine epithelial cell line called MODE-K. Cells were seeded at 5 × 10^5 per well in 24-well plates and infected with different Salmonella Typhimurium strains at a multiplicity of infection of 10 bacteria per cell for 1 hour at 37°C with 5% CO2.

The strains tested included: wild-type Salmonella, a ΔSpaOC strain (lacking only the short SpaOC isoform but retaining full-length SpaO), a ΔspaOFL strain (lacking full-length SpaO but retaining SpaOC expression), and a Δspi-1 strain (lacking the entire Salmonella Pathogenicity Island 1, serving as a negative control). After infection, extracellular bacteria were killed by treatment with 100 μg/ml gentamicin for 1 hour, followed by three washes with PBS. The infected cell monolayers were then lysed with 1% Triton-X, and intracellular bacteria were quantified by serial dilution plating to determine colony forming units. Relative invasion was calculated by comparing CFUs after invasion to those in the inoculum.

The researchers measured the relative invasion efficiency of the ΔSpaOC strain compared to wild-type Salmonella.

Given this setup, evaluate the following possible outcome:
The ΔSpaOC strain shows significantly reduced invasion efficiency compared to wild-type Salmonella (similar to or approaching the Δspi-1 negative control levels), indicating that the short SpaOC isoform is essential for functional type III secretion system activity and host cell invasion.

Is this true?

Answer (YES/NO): NO